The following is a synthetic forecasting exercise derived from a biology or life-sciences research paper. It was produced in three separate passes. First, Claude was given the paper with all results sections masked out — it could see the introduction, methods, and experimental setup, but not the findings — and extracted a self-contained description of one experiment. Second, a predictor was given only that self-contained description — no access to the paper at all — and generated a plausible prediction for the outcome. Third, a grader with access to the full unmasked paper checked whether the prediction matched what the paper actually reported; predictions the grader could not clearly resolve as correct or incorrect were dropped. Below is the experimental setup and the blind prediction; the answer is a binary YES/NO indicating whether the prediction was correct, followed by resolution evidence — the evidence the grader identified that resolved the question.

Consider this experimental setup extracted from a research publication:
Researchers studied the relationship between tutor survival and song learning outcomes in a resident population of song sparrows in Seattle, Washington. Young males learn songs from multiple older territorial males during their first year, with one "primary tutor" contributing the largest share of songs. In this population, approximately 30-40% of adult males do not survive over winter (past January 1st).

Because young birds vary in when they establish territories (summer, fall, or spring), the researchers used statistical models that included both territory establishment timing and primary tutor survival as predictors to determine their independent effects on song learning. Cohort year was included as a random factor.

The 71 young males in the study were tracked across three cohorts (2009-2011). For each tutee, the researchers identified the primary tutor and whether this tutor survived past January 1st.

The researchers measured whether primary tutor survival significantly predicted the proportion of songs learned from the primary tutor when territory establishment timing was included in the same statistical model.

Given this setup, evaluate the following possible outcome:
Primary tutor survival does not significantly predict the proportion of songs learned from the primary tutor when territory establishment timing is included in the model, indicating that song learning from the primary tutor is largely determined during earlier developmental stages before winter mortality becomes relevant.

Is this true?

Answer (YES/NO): NO